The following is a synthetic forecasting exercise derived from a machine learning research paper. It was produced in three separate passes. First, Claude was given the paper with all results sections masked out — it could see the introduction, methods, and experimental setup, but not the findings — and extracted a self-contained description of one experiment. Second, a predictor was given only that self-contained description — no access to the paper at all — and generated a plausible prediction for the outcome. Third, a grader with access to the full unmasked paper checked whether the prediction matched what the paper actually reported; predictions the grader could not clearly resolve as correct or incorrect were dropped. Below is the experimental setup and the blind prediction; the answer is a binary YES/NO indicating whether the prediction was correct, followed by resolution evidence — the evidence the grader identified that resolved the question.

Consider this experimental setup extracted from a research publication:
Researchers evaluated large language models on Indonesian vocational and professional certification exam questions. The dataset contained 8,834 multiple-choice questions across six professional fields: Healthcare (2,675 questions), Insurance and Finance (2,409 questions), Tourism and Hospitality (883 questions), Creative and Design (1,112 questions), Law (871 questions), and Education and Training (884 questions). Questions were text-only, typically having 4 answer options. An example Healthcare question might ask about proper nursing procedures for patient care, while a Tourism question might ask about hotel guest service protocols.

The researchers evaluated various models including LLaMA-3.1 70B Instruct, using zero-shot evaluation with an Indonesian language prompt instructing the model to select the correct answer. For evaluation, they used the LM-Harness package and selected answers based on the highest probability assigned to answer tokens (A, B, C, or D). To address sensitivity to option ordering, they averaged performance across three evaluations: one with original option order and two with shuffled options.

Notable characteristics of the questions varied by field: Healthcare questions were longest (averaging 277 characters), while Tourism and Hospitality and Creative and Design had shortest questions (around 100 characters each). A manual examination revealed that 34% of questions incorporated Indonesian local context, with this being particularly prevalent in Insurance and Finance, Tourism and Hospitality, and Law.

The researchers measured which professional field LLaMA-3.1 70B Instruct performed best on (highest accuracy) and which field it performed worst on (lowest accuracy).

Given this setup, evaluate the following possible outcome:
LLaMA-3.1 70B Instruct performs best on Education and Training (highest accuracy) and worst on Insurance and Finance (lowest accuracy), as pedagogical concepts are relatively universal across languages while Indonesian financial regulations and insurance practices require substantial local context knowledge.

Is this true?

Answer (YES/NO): NO